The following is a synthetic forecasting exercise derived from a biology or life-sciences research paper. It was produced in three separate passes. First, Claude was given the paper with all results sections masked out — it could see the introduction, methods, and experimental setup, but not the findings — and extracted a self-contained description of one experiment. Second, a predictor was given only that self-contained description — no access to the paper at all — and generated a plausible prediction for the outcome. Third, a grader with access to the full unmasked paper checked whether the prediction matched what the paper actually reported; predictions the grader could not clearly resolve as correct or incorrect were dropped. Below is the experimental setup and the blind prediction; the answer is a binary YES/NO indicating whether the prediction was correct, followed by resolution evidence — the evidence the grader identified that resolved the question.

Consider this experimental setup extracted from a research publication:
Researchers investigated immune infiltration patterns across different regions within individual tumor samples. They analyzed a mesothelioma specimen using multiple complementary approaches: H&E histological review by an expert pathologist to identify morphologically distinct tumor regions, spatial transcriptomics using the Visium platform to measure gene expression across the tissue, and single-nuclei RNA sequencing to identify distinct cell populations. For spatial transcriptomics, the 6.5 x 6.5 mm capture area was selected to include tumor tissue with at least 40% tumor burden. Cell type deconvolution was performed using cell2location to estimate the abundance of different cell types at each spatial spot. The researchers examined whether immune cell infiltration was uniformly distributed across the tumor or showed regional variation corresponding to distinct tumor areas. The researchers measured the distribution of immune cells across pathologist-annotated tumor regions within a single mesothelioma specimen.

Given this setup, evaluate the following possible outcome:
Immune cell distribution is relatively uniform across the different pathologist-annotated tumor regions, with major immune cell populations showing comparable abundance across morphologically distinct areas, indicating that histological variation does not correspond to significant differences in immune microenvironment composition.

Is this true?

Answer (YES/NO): NO